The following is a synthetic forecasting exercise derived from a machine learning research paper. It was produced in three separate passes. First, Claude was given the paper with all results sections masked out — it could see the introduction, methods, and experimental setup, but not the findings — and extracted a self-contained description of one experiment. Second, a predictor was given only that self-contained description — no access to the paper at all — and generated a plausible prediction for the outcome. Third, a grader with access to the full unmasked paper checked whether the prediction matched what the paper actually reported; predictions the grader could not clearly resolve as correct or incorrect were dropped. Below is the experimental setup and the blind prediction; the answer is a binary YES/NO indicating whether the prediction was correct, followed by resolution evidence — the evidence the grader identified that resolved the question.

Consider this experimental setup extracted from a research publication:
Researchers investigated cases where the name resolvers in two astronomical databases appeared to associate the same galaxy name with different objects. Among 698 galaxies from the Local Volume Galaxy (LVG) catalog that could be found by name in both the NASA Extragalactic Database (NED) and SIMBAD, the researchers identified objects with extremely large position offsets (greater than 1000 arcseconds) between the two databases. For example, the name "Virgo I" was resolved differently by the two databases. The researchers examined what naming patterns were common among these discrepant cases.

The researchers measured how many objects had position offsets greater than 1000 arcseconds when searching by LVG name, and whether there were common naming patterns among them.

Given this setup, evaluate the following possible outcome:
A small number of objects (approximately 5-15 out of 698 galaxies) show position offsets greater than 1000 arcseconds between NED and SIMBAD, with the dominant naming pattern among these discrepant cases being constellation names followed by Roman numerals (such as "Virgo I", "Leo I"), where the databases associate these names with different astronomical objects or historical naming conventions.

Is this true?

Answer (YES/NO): NO